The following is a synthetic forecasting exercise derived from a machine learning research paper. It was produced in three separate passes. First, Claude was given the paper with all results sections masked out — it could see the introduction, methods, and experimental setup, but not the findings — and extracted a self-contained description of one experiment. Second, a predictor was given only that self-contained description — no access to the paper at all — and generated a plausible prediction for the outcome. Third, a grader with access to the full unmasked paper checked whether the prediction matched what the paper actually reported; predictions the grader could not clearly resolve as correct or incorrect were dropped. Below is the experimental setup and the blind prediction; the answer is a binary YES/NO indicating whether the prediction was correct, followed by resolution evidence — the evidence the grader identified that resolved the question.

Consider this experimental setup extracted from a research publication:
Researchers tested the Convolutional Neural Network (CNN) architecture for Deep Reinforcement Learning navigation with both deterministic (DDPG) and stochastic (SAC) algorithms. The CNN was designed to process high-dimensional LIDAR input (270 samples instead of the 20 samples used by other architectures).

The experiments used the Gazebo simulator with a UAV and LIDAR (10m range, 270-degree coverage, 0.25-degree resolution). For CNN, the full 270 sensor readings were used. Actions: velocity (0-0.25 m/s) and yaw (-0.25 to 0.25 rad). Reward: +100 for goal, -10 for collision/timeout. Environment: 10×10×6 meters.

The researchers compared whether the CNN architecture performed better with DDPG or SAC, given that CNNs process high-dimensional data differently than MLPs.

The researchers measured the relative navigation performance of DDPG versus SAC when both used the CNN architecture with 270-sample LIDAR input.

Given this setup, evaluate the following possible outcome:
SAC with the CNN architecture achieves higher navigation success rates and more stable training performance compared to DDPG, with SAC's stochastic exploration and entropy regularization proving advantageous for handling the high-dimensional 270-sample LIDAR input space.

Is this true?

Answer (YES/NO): NO